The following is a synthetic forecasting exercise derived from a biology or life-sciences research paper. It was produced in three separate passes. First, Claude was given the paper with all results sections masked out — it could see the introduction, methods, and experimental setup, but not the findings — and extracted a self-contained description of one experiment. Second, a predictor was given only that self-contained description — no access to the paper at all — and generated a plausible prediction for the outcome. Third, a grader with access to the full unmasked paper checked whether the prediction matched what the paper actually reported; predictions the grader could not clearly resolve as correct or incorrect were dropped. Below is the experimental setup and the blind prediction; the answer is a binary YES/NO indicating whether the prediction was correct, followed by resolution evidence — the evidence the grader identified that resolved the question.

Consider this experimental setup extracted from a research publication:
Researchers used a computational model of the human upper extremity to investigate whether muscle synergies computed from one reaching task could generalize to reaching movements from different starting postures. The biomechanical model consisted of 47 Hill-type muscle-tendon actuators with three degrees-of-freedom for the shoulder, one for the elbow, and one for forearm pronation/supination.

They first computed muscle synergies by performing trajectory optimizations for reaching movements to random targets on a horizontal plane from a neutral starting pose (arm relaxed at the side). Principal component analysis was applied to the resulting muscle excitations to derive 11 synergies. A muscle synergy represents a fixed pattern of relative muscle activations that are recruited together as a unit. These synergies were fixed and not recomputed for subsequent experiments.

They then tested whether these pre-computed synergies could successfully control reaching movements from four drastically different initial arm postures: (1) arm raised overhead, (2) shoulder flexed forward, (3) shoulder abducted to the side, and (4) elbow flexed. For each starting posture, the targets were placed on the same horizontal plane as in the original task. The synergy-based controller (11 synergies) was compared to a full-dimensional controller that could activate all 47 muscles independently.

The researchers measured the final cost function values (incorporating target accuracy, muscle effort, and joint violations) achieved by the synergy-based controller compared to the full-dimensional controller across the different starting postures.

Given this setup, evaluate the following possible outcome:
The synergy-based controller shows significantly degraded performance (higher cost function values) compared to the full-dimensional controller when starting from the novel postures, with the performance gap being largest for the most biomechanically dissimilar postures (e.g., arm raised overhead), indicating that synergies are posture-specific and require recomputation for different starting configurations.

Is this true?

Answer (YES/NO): NO